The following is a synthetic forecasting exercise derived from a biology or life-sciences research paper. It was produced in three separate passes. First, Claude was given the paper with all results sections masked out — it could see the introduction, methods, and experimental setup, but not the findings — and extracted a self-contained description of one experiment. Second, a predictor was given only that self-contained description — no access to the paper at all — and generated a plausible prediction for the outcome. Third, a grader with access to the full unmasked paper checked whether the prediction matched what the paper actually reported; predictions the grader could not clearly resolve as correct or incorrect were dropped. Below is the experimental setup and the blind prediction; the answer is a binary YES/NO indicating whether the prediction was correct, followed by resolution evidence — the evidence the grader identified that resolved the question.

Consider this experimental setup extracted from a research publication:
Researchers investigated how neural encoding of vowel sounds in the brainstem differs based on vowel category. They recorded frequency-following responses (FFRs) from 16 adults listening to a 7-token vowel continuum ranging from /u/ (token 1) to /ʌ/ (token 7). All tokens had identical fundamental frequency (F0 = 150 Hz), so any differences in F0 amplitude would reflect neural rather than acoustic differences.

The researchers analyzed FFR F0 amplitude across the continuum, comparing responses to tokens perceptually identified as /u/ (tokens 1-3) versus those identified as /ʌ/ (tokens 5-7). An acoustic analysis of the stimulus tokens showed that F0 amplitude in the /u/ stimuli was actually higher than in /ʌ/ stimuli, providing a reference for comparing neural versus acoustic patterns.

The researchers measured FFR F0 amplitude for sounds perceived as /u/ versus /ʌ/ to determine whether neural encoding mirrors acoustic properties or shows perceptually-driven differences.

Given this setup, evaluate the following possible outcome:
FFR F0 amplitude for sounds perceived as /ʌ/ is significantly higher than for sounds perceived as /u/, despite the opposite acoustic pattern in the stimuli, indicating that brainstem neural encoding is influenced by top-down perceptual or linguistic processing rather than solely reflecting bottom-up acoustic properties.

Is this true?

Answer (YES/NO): YES